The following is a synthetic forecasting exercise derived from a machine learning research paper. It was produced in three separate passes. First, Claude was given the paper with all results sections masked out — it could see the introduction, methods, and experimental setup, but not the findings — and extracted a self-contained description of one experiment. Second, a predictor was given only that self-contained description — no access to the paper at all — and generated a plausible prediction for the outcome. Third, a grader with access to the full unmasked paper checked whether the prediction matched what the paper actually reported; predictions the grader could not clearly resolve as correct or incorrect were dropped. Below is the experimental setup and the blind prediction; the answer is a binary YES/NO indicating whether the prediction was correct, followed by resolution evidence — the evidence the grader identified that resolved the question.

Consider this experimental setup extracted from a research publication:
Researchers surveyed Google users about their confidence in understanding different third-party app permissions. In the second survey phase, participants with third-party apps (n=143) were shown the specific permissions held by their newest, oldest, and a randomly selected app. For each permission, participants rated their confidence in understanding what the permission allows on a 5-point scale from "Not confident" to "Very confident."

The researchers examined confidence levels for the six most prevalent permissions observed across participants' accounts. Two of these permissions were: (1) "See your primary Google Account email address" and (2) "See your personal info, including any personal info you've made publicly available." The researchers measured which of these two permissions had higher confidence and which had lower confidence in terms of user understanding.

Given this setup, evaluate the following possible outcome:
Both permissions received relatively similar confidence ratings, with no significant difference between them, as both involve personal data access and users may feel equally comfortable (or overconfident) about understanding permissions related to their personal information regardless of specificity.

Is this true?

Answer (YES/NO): NO